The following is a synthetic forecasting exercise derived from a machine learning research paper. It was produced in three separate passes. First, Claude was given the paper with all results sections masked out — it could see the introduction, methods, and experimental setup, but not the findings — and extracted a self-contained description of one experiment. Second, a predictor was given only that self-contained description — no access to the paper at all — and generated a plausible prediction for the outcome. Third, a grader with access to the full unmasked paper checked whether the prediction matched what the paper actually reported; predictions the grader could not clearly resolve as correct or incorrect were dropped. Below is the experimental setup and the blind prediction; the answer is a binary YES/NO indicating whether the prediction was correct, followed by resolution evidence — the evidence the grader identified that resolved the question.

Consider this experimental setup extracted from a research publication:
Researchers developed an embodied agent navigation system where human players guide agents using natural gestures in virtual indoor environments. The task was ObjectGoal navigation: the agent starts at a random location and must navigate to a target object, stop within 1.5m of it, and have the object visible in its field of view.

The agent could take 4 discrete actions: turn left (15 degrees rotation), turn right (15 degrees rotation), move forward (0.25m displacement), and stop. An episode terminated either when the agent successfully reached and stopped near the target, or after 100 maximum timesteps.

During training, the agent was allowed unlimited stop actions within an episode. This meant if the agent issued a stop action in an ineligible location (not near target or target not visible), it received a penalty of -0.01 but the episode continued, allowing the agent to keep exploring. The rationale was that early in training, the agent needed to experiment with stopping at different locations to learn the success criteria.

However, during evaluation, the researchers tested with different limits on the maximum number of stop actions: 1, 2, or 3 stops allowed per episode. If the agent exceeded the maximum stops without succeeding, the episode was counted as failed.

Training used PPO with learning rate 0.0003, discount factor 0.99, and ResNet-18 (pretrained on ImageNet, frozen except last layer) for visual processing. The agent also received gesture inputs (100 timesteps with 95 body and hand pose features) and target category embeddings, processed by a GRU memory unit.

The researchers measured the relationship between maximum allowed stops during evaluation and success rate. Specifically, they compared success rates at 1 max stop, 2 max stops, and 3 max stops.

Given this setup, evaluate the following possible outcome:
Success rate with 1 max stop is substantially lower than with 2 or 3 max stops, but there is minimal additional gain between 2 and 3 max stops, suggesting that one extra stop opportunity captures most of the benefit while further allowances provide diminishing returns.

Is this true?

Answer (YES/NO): NO